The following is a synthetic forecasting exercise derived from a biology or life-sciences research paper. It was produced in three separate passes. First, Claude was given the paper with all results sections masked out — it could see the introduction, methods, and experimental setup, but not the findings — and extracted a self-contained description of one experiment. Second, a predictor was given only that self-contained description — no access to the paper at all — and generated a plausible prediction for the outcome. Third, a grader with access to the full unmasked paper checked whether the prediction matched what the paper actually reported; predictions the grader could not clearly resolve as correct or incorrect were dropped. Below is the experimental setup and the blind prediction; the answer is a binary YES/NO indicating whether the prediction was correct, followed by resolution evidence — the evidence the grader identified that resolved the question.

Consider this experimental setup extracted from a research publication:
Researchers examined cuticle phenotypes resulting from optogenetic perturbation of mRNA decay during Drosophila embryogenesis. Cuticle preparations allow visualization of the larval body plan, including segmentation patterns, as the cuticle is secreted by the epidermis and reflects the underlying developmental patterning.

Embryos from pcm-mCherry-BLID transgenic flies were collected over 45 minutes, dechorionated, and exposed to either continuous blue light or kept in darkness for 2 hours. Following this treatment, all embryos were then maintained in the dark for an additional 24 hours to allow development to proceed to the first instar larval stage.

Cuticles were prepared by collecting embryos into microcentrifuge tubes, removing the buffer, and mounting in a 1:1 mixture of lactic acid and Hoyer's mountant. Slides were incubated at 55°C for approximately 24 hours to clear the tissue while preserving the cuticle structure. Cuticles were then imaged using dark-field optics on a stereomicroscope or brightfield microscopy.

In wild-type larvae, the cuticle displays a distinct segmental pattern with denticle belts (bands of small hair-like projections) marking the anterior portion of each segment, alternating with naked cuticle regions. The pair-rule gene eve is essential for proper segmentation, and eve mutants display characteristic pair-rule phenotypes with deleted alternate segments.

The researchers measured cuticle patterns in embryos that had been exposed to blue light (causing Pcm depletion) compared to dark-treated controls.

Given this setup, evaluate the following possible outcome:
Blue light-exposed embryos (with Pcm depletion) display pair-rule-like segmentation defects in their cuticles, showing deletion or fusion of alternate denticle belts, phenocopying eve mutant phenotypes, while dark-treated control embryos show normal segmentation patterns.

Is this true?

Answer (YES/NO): NO